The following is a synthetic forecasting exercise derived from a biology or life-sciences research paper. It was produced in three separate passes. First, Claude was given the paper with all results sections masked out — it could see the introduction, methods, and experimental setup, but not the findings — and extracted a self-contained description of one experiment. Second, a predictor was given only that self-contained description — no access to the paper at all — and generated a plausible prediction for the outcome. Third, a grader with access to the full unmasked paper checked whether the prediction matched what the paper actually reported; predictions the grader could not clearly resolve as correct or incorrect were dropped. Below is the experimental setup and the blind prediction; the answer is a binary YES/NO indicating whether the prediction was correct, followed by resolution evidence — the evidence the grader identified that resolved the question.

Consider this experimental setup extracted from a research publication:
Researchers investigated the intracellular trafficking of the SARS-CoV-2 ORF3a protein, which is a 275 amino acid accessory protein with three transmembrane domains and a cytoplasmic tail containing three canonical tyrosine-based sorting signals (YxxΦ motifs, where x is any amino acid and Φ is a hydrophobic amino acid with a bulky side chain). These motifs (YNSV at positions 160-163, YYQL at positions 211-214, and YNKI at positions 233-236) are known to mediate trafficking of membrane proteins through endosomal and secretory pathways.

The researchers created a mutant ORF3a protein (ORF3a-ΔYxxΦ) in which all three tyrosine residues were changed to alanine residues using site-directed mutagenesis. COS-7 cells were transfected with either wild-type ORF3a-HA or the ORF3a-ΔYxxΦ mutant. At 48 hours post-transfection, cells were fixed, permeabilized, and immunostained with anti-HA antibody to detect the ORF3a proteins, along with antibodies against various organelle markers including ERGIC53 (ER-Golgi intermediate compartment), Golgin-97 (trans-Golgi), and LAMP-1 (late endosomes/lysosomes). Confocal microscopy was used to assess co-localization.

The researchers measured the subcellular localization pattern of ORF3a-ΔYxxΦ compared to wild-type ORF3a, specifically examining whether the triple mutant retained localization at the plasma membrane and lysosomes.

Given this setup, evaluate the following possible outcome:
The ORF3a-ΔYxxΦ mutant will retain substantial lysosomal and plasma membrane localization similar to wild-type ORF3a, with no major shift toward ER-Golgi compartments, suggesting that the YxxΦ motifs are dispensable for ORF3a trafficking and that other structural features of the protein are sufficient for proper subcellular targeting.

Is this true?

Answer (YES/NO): NO